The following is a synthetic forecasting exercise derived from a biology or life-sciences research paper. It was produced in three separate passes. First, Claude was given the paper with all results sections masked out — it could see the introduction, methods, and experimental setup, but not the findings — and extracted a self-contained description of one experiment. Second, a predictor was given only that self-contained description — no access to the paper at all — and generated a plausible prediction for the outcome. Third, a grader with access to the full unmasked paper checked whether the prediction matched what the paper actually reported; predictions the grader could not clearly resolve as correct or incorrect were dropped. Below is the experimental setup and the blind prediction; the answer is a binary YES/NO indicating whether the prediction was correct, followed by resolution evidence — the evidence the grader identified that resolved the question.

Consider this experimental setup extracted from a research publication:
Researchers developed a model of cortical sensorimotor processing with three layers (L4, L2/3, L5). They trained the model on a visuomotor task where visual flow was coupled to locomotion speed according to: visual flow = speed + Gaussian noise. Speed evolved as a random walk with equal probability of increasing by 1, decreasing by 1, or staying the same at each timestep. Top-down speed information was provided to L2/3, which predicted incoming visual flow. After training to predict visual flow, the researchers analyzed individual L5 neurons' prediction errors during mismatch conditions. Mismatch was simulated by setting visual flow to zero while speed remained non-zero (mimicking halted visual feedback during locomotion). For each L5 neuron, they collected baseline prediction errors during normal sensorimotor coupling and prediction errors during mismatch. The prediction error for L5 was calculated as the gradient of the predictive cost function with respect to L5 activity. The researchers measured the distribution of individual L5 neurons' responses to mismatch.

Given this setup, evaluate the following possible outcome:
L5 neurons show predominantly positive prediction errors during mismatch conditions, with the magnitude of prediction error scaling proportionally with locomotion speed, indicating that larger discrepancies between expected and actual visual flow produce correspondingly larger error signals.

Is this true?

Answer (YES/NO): NO